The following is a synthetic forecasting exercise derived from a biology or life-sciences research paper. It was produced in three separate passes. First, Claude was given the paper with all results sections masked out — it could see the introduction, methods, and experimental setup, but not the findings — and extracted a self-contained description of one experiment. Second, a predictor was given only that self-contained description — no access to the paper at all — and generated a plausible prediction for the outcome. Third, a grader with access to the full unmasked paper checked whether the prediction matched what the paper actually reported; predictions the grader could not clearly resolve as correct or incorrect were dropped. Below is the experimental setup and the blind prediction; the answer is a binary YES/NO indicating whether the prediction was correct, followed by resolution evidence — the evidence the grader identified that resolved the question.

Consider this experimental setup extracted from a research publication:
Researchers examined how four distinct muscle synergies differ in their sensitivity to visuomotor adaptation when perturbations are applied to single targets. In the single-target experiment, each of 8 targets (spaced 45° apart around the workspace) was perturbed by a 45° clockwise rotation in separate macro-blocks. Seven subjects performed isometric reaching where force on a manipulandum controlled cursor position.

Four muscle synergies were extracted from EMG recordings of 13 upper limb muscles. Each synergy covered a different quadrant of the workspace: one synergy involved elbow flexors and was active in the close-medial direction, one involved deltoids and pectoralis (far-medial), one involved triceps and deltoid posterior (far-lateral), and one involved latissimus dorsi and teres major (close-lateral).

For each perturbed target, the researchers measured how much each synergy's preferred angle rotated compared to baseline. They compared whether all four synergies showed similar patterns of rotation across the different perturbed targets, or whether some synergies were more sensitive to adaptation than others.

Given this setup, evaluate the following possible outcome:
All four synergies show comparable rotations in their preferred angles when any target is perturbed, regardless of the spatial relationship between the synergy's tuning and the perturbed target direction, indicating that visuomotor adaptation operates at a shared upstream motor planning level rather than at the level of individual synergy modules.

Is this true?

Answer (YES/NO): NO